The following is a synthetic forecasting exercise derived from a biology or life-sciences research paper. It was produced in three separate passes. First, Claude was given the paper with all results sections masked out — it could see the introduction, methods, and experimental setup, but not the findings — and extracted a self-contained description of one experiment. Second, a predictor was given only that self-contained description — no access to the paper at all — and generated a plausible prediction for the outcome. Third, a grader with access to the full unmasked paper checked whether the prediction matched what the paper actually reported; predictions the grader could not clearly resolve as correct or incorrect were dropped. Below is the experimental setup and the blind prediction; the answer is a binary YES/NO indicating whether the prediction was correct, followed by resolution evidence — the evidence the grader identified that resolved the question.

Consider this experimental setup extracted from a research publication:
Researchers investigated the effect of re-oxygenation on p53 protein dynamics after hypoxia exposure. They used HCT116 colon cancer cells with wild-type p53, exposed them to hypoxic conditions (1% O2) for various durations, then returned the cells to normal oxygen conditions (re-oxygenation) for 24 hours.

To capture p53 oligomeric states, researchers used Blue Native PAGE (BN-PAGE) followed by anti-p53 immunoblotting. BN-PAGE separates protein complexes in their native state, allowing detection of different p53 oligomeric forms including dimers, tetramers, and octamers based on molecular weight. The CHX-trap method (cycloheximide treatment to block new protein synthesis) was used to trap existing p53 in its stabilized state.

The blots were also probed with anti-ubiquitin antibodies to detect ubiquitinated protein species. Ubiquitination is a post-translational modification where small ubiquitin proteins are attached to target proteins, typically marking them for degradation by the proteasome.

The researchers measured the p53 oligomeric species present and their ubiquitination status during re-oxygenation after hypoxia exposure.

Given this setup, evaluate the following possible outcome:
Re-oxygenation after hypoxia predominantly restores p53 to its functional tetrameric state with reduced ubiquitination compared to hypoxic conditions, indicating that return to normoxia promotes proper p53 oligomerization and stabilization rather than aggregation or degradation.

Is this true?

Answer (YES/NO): NO